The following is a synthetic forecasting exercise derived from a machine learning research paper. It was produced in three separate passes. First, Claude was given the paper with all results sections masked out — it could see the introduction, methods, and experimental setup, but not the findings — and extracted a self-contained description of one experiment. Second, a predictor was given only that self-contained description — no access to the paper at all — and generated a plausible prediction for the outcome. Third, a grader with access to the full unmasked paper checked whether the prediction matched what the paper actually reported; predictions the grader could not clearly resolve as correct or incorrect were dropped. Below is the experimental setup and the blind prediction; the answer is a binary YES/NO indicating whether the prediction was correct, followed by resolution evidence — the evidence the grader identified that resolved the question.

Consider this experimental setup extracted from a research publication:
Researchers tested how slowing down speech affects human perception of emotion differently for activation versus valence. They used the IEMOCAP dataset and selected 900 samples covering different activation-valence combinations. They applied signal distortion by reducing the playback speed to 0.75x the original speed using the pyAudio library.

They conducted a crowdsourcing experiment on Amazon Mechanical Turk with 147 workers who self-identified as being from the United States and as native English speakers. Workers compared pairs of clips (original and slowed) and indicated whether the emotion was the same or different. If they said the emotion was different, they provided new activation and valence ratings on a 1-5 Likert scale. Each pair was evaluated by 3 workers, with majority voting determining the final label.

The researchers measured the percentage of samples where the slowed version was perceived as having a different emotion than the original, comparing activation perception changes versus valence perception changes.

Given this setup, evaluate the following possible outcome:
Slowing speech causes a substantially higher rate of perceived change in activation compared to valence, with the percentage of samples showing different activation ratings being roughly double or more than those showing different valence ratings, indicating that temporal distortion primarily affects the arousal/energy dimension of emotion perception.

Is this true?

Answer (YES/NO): NO